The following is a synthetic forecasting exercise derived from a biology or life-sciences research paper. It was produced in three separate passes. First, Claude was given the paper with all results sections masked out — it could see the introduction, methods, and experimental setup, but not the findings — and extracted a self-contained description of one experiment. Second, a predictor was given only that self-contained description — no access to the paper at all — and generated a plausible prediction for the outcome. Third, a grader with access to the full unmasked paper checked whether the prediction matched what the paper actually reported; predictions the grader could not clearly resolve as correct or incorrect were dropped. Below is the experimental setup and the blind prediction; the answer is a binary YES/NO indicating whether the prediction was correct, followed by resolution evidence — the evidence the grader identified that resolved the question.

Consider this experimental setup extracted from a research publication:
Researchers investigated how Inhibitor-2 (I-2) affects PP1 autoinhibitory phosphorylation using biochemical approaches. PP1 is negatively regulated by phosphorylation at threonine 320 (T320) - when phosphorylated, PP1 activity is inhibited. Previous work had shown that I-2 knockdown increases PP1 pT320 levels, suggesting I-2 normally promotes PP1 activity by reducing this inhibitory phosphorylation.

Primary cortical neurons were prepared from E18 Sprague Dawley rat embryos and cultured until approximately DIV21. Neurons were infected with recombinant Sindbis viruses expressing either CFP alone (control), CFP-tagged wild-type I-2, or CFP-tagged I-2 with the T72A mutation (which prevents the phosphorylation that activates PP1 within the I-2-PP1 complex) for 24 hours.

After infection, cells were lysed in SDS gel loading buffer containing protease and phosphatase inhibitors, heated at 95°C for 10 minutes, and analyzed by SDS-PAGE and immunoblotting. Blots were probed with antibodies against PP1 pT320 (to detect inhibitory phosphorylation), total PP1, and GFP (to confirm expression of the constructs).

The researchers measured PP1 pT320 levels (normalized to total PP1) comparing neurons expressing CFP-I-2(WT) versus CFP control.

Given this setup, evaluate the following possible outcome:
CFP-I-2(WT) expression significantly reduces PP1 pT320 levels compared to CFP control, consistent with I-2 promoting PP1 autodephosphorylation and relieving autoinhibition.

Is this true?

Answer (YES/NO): NO